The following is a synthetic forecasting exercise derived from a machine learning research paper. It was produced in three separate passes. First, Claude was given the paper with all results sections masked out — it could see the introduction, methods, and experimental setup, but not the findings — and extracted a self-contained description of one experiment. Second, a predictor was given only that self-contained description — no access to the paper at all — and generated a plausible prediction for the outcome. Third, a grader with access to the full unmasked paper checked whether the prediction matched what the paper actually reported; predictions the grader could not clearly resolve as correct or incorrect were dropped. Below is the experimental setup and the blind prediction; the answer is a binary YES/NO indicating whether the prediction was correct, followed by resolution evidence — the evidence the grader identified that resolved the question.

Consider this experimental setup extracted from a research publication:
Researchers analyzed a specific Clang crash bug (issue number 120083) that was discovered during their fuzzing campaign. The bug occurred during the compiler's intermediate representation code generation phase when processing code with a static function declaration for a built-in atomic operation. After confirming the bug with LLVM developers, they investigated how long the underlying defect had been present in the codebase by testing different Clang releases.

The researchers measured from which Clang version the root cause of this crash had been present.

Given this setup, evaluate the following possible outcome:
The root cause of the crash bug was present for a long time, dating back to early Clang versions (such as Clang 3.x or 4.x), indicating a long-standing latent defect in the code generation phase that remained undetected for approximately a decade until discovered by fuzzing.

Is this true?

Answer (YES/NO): NO